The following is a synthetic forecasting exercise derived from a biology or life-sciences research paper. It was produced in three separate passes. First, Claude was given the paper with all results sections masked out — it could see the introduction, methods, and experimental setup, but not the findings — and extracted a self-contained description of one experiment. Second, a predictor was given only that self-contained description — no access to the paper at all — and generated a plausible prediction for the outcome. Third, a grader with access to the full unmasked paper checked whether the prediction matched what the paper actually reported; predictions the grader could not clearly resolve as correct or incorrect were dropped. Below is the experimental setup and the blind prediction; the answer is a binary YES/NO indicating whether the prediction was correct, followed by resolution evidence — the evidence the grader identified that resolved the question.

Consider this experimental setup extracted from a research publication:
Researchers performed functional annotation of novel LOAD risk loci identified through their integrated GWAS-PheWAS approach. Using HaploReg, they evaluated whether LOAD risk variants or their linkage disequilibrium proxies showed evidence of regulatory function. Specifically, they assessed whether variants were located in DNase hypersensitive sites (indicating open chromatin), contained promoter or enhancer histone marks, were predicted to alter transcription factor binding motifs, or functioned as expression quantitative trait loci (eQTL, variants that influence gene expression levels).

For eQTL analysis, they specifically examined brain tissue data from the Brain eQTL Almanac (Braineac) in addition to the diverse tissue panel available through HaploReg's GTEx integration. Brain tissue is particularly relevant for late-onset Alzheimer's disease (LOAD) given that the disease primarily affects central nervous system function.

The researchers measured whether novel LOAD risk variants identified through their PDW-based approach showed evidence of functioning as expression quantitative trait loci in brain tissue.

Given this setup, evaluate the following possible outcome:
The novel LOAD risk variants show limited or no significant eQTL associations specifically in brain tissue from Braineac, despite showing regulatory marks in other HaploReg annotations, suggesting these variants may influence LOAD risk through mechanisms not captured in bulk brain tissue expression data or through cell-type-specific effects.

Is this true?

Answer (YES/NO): NO